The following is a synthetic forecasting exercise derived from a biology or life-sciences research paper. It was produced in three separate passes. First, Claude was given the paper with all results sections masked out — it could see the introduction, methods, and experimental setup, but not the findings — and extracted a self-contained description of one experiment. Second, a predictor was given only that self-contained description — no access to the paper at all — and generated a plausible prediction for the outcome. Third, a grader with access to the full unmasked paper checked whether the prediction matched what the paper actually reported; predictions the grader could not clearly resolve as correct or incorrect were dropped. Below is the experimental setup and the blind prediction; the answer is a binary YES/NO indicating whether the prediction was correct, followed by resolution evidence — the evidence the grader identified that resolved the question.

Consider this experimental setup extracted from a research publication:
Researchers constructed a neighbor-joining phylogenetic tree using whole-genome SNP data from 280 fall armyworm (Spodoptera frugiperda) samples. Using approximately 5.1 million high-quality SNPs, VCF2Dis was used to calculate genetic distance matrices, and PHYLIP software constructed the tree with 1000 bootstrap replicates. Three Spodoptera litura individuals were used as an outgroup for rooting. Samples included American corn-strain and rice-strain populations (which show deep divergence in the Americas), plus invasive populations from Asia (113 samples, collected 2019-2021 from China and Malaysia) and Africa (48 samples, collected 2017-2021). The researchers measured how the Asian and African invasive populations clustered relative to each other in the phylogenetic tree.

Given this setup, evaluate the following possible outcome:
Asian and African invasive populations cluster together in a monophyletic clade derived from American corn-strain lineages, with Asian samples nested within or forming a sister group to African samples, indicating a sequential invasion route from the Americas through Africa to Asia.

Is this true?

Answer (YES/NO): NO